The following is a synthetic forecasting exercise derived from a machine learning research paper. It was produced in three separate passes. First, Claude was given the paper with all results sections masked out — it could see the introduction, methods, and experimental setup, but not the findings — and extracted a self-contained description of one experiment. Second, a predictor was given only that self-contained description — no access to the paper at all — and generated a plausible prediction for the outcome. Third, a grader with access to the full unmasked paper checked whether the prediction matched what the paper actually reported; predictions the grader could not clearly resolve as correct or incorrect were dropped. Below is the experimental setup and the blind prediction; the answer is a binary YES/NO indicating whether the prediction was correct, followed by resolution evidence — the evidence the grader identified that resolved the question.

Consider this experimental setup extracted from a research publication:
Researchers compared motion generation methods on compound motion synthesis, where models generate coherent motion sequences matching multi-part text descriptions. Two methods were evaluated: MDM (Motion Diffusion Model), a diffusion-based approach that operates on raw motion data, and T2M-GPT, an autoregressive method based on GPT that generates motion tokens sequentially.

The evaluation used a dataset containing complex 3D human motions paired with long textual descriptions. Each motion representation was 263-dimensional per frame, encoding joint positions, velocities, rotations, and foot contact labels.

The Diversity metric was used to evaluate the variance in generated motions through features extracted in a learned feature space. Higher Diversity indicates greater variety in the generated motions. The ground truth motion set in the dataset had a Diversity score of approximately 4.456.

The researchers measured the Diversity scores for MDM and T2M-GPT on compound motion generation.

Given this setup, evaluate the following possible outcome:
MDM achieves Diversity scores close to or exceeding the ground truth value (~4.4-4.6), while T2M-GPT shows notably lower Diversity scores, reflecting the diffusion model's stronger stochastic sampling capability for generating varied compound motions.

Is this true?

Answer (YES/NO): NO